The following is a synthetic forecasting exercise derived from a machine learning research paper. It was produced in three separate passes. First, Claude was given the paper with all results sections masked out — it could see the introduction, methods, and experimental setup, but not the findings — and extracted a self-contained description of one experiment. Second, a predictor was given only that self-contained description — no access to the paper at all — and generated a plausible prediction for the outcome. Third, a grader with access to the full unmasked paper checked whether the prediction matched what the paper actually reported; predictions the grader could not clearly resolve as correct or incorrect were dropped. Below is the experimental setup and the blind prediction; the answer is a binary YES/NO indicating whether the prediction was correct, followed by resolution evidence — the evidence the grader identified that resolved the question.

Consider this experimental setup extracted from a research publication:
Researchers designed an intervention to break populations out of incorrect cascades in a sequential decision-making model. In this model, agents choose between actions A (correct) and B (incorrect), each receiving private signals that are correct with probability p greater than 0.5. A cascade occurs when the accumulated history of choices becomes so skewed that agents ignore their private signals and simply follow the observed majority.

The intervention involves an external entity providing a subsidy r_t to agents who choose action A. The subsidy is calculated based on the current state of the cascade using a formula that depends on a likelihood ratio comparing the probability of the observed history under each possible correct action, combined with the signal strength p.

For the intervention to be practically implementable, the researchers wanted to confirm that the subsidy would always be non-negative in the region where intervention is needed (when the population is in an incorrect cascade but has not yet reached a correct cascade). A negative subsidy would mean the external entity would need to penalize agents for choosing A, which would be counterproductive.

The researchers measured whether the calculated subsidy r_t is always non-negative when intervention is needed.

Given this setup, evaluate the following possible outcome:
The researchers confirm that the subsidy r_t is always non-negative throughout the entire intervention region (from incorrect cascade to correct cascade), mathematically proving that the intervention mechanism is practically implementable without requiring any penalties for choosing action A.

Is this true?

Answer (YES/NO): YES